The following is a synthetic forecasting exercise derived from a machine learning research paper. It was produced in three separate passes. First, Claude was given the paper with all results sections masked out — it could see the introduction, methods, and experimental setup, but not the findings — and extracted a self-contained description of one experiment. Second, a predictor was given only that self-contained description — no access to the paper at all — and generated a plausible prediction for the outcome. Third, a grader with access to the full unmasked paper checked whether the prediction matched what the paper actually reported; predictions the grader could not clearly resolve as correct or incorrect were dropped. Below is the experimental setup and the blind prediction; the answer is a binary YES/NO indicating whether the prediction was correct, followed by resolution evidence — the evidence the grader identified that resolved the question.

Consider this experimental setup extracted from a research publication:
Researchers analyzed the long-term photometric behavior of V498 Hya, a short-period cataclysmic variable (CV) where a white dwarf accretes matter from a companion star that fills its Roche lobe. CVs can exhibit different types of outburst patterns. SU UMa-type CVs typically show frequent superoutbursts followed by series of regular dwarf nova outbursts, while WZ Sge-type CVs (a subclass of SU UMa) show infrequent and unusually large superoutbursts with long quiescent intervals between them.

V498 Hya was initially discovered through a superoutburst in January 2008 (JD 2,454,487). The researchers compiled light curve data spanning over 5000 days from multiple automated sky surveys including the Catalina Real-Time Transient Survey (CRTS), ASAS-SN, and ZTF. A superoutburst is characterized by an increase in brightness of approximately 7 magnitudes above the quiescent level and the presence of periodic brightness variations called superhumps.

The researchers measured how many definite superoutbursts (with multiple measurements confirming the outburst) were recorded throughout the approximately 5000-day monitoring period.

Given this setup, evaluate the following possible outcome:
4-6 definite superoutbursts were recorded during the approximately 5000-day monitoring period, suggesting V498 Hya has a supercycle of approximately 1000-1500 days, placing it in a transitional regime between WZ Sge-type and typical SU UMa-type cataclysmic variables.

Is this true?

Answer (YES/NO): NO